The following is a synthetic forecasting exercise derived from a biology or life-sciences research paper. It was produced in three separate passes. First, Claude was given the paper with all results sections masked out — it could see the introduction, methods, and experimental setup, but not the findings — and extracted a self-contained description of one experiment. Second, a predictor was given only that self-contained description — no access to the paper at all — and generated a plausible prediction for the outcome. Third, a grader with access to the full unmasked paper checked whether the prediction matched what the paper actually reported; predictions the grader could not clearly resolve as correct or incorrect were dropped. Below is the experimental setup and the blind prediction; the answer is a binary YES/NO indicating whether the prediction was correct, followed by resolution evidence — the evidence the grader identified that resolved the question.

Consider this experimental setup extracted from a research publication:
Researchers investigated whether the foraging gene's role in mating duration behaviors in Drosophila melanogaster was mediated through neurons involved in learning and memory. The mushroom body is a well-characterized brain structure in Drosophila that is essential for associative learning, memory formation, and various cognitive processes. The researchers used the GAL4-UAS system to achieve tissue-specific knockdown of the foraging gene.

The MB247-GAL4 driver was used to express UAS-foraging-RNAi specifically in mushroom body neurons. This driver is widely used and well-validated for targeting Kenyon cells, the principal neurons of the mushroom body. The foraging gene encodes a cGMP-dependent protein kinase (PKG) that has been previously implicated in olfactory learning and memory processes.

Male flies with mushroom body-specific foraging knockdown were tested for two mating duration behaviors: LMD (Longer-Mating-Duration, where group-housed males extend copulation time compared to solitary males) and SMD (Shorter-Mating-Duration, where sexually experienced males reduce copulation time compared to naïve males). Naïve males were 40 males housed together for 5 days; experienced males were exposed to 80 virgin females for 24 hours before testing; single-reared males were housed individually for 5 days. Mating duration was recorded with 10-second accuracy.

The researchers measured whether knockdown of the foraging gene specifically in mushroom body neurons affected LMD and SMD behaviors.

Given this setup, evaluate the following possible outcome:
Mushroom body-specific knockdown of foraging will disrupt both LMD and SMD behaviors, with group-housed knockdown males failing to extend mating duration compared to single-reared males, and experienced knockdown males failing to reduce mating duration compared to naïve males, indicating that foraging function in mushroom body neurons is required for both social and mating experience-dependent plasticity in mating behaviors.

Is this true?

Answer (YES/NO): NO